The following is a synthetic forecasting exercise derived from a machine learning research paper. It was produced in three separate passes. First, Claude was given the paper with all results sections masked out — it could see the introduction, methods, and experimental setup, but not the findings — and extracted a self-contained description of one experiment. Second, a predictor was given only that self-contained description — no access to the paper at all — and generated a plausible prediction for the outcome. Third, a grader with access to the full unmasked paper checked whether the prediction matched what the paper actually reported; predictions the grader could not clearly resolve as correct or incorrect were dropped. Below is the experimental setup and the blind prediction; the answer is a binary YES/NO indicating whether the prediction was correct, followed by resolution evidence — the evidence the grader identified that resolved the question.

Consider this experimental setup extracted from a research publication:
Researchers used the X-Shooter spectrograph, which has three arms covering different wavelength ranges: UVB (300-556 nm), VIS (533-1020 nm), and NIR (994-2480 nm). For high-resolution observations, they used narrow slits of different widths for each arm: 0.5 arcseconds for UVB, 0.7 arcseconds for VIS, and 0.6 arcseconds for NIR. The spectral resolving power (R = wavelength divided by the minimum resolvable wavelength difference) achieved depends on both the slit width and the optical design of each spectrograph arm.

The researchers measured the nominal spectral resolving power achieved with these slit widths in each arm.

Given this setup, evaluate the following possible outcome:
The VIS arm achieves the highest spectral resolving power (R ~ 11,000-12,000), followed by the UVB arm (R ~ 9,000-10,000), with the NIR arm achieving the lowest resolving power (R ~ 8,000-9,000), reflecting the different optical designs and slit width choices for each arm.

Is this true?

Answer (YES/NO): NO